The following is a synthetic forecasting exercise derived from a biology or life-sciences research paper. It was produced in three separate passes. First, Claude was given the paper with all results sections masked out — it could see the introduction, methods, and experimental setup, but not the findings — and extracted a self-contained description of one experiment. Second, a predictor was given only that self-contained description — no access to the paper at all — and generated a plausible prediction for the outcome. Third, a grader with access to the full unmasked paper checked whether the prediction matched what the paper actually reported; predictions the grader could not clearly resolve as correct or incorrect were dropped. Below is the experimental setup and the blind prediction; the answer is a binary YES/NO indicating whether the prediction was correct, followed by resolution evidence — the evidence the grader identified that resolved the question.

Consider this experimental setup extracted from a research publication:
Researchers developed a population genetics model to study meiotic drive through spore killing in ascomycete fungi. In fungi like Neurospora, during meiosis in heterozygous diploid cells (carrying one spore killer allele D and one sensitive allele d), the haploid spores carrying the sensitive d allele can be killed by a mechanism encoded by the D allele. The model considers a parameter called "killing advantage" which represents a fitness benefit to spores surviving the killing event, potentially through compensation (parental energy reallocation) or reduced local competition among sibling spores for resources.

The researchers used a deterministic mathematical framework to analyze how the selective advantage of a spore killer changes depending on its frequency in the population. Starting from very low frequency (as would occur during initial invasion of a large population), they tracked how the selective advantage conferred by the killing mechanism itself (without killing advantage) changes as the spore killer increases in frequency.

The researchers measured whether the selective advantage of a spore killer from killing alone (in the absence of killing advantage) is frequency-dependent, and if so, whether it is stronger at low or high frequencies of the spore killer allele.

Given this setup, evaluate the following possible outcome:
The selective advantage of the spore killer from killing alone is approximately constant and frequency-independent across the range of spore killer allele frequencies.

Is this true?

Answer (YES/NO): NO